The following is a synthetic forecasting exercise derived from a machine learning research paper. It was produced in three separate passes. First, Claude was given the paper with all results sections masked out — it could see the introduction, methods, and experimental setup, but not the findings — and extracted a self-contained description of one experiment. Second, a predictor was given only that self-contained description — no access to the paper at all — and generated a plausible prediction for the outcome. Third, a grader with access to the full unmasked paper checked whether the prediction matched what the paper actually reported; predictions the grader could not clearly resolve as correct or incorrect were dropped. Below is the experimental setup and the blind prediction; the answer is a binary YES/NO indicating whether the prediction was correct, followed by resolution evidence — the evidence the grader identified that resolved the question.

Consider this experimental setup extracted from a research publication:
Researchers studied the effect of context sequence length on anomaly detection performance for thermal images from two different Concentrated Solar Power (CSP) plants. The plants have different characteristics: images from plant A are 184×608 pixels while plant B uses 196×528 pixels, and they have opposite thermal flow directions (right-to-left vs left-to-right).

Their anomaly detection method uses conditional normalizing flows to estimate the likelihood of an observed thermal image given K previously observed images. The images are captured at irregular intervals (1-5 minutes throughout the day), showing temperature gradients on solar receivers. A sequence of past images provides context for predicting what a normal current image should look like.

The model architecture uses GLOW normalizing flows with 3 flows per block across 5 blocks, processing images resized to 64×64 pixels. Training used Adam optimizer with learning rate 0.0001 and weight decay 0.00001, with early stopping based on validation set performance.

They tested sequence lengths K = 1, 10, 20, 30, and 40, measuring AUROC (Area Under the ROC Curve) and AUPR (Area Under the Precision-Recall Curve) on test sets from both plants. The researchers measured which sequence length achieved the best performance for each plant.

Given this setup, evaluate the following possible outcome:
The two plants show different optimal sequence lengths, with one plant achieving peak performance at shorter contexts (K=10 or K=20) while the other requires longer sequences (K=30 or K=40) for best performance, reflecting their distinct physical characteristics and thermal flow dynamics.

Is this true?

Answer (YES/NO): NO